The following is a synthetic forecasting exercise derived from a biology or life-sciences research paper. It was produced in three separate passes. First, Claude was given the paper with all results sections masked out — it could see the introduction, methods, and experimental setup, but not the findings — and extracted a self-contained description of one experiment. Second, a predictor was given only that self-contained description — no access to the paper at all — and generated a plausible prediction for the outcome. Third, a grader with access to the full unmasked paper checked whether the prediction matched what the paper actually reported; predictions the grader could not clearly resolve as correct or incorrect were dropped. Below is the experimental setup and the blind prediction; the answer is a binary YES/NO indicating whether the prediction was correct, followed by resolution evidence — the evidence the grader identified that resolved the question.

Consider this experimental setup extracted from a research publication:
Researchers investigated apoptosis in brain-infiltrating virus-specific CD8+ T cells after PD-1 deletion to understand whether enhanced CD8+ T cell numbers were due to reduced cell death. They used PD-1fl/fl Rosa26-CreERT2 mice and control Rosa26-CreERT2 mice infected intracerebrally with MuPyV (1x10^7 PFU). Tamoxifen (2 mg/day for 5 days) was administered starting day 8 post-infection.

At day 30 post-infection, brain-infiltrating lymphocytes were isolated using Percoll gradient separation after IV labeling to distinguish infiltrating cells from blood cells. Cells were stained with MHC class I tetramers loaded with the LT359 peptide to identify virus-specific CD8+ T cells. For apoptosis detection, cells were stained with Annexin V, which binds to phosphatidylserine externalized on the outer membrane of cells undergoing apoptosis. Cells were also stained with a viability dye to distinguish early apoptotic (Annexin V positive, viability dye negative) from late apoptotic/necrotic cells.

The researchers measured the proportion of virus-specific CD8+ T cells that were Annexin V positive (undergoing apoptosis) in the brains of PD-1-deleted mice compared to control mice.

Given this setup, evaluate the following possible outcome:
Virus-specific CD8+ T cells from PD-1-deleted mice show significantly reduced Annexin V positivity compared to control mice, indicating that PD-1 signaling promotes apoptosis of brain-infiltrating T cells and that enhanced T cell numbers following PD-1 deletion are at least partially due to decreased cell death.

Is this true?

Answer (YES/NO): NO